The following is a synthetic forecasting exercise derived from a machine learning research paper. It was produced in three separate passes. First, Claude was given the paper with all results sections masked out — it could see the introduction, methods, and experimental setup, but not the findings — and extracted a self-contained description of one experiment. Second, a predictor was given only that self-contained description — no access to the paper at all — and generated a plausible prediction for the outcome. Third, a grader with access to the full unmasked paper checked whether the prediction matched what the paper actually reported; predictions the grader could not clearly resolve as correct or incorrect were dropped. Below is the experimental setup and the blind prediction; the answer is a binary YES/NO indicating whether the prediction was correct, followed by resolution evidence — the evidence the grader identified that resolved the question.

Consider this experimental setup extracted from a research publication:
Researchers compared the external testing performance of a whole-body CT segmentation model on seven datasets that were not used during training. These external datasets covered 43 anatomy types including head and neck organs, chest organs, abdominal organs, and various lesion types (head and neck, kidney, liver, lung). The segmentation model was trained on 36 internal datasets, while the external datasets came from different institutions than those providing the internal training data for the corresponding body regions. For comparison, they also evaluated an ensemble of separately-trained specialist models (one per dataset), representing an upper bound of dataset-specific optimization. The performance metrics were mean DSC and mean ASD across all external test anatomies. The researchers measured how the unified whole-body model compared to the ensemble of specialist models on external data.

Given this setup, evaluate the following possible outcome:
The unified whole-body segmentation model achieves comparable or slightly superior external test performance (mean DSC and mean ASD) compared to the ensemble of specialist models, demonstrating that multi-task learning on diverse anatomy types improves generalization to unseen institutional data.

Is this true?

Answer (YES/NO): YES